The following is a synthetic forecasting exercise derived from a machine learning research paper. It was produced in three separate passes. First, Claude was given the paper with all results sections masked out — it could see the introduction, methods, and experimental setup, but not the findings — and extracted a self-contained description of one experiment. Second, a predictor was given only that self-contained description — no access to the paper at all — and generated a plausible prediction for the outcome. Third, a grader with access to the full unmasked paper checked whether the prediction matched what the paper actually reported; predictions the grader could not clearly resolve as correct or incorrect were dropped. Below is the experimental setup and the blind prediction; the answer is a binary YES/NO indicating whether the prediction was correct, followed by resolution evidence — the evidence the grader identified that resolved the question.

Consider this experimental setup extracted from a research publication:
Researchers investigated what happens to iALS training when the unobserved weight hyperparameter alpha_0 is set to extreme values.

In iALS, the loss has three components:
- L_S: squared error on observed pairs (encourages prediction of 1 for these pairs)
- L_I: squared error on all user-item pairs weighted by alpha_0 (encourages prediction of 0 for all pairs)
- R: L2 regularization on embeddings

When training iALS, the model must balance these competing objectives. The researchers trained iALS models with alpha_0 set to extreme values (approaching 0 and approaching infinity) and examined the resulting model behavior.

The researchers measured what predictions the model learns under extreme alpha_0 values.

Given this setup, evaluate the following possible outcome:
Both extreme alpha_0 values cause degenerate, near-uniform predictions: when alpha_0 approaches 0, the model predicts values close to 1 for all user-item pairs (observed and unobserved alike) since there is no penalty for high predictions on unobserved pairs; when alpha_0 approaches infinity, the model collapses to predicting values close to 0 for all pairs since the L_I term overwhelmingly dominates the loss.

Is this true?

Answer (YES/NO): YES